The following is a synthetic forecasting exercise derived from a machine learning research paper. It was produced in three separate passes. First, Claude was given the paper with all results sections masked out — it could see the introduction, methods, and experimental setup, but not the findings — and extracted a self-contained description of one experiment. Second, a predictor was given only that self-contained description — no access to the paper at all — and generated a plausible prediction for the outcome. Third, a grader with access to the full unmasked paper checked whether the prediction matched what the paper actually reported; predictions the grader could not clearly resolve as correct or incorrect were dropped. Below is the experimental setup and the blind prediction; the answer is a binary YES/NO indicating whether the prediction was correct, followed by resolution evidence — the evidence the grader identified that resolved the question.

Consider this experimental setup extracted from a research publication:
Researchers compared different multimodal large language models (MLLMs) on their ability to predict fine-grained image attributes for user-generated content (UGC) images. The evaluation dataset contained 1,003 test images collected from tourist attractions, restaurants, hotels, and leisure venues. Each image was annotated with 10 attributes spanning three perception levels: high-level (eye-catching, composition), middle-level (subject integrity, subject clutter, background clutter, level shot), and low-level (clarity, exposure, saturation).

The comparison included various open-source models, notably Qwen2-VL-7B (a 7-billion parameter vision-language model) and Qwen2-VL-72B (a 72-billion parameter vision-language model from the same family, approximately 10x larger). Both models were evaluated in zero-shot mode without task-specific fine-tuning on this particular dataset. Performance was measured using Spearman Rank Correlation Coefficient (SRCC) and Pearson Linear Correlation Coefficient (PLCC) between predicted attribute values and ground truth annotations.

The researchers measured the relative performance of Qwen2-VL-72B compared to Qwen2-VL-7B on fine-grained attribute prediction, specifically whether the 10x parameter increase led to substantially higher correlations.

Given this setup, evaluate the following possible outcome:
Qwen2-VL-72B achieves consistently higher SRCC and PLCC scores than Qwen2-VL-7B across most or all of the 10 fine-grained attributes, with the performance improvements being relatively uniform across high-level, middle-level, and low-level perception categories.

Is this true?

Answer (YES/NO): NO